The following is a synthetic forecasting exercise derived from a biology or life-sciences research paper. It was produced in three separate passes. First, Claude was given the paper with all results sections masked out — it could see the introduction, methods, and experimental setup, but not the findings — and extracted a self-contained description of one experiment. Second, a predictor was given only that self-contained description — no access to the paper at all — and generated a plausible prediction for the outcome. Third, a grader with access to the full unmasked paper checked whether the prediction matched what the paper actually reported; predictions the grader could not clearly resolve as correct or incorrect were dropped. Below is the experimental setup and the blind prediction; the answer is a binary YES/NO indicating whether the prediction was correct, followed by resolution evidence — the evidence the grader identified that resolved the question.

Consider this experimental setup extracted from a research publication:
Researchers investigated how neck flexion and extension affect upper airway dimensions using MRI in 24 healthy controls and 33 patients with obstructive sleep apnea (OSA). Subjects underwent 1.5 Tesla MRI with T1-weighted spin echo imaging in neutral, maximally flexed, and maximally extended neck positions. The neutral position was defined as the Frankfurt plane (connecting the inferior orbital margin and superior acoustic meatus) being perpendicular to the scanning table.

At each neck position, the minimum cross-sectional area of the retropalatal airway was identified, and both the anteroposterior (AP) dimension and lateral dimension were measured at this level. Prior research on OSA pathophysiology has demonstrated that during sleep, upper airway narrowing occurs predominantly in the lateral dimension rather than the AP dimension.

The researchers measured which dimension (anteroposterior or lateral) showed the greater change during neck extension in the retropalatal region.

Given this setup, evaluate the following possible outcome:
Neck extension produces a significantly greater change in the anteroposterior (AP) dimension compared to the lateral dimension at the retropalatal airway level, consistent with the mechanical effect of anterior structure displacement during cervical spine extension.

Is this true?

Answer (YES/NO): NO